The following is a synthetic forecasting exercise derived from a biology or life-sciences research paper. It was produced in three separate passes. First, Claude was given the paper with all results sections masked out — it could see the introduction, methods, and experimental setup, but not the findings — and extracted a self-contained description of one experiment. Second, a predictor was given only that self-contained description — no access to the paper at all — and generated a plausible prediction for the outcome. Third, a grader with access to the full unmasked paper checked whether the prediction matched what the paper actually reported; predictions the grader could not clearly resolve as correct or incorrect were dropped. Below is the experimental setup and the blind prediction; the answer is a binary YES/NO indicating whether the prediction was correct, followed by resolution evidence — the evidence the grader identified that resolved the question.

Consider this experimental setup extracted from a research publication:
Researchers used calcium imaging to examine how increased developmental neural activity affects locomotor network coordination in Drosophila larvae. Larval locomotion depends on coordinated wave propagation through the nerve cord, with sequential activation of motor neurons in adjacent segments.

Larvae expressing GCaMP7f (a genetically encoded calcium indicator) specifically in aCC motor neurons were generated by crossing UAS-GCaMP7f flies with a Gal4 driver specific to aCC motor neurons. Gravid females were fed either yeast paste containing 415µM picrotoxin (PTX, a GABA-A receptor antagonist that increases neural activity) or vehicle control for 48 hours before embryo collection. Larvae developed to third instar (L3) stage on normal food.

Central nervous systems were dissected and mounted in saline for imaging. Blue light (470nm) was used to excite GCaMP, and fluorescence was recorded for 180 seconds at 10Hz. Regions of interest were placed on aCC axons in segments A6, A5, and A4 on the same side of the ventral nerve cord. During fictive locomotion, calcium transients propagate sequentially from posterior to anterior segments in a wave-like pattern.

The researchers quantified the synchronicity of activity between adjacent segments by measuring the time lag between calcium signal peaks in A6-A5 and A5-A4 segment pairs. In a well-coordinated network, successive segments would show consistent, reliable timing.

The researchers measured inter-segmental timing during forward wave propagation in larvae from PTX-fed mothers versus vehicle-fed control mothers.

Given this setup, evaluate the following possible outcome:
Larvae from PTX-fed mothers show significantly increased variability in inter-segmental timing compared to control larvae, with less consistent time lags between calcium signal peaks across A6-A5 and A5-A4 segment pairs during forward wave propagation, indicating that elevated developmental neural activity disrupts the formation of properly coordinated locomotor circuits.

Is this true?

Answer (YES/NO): NO